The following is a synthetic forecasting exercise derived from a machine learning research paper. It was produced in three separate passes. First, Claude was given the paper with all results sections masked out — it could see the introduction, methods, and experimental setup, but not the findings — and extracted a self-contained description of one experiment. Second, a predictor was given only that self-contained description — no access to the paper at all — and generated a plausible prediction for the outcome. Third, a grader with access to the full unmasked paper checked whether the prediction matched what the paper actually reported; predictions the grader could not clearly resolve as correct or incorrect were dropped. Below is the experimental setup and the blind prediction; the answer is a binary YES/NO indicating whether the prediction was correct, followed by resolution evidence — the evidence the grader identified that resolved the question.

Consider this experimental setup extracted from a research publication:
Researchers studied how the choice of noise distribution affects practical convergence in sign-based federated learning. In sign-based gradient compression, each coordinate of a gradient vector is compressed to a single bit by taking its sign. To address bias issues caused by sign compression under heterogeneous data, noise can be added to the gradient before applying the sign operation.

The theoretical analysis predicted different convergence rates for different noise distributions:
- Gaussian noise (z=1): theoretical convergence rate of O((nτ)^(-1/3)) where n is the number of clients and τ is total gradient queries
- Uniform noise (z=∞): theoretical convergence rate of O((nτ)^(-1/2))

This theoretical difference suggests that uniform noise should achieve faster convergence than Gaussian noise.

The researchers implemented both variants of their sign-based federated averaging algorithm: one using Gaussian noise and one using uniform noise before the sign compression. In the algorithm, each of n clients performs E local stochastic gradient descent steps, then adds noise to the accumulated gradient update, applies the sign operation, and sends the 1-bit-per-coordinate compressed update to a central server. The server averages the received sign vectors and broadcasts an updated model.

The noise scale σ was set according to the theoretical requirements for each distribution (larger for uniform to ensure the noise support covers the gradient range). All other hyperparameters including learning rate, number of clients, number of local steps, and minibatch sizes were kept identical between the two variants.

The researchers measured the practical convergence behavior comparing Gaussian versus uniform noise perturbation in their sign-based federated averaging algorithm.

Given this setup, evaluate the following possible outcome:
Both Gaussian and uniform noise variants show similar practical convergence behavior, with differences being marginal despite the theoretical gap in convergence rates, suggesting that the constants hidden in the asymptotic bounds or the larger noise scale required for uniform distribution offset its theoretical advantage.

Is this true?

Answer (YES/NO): YES